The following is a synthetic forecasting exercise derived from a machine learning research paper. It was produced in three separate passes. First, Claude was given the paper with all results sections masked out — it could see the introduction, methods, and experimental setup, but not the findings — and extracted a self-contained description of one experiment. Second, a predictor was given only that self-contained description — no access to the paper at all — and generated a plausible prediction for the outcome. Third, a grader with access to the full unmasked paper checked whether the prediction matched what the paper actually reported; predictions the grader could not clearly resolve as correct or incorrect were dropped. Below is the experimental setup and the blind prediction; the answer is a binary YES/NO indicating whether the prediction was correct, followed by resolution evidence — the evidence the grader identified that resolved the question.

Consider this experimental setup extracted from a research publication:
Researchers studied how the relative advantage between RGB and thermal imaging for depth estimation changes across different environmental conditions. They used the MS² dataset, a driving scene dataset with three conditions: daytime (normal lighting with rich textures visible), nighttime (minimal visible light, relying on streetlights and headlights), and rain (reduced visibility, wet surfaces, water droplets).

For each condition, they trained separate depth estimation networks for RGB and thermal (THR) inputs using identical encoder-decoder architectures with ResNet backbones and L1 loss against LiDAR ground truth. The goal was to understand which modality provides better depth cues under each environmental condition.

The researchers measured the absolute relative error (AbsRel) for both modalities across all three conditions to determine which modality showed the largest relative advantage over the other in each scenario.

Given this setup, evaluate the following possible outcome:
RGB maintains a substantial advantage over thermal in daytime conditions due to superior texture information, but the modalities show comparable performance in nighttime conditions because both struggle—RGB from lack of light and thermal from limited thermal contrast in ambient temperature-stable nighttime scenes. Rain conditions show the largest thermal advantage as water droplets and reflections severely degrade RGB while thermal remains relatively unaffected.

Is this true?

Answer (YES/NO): NO